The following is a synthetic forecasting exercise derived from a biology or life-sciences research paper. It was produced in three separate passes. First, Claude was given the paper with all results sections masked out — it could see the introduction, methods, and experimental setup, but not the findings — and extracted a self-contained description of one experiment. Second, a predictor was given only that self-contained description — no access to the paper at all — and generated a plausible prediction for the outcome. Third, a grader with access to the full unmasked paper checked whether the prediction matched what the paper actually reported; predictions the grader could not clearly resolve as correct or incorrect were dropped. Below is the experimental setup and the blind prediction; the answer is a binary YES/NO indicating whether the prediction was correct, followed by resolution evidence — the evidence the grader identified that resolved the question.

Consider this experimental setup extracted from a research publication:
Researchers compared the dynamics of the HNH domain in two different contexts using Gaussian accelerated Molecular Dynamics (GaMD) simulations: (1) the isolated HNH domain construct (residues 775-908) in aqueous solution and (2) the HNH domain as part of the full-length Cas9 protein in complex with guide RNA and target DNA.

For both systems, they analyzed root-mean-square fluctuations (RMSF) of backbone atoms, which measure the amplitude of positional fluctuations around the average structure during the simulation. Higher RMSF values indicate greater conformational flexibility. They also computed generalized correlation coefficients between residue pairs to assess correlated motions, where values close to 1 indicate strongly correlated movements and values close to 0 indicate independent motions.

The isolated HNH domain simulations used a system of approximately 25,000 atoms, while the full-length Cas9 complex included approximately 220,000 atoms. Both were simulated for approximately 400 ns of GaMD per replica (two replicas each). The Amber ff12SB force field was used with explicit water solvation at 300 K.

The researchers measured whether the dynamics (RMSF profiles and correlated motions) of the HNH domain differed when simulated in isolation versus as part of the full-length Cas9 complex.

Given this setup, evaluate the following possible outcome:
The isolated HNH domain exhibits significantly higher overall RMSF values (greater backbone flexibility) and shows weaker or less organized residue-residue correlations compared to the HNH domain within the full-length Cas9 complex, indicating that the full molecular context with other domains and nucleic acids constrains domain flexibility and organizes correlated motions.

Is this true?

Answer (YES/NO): NO